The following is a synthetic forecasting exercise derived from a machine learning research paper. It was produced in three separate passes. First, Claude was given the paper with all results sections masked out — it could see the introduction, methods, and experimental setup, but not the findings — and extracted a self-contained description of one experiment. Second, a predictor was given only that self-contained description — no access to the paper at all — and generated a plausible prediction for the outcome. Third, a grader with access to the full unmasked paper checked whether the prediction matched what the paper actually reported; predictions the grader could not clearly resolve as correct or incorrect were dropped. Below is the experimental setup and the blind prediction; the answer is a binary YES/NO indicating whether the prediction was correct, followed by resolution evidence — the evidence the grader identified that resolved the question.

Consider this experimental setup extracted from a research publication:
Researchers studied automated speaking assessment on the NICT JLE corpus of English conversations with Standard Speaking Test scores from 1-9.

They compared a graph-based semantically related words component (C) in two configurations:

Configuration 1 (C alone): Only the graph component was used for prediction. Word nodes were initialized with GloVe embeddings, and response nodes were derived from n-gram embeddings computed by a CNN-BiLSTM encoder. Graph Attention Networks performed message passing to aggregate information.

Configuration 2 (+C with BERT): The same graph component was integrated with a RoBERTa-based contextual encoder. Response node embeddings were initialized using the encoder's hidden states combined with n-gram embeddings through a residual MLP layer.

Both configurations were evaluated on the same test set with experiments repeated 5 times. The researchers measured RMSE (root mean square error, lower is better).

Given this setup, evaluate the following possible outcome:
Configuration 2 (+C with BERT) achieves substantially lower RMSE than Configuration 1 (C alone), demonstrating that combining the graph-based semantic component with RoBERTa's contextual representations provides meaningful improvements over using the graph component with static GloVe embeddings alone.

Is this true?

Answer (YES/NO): NO